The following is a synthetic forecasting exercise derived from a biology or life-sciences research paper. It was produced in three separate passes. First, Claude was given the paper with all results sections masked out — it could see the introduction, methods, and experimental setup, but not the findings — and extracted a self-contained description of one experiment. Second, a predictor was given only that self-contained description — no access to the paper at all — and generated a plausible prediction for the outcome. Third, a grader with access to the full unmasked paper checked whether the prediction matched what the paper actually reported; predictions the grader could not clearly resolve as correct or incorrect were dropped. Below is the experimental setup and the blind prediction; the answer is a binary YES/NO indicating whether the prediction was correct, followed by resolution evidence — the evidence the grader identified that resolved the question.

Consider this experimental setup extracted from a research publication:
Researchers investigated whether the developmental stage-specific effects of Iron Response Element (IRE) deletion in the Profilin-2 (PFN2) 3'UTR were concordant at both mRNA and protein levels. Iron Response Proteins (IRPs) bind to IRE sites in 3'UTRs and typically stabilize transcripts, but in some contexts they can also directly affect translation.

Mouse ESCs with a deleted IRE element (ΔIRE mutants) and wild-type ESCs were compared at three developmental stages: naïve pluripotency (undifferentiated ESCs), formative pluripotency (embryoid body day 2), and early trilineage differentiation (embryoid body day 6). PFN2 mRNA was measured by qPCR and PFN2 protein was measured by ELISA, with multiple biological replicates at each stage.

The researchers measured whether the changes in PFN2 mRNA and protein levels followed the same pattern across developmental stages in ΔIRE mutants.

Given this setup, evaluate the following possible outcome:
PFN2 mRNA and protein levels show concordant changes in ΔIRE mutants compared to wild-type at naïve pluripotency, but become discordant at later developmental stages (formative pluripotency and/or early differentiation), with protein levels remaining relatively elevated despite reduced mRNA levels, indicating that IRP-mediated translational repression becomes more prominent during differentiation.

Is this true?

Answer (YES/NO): NO